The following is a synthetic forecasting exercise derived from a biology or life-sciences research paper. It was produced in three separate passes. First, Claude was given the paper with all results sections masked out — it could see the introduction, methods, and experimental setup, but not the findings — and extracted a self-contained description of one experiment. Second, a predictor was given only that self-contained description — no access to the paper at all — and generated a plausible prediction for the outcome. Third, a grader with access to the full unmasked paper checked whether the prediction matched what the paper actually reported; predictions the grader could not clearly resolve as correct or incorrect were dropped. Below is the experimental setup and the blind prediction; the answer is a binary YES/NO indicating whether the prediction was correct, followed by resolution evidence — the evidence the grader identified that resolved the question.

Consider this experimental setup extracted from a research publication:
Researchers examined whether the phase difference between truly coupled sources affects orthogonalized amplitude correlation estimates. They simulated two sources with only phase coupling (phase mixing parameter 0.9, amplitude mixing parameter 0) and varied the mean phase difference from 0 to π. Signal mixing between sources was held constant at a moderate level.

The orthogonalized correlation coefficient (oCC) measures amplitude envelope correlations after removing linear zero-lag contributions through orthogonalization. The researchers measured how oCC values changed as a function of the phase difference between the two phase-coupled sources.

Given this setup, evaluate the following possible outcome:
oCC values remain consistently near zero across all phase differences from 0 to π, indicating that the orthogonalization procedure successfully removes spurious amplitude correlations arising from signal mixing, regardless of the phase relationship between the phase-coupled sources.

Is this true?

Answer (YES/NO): NO